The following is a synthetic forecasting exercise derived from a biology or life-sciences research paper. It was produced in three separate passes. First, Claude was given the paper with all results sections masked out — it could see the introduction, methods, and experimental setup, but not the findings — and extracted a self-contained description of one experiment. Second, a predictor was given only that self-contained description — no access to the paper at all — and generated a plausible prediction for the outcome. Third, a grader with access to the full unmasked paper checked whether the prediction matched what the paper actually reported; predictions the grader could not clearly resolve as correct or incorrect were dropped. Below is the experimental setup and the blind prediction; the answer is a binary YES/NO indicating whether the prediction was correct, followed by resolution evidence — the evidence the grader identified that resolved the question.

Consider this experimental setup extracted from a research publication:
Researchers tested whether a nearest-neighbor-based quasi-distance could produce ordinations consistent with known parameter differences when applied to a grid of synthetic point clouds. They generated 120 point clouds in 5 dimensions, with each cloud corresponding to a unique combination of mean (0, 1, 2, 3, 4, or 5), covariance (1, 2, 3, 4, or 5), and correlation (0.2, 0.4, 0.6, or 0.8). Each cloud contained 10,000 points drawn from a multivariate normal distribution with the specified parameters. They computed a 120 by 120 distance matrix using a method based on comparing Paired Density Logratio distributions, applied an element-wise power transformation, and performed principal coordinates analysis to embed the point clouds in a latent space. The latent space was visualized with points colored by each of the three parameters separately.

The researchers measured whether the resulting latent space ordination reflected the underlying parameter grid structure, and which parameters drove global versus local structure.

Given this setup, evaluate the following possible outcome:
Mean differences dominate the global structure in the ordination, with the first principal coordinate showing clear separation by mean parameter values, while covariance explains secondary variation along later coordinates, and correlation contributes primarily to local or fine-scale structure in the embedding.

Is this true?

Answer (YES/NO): NO